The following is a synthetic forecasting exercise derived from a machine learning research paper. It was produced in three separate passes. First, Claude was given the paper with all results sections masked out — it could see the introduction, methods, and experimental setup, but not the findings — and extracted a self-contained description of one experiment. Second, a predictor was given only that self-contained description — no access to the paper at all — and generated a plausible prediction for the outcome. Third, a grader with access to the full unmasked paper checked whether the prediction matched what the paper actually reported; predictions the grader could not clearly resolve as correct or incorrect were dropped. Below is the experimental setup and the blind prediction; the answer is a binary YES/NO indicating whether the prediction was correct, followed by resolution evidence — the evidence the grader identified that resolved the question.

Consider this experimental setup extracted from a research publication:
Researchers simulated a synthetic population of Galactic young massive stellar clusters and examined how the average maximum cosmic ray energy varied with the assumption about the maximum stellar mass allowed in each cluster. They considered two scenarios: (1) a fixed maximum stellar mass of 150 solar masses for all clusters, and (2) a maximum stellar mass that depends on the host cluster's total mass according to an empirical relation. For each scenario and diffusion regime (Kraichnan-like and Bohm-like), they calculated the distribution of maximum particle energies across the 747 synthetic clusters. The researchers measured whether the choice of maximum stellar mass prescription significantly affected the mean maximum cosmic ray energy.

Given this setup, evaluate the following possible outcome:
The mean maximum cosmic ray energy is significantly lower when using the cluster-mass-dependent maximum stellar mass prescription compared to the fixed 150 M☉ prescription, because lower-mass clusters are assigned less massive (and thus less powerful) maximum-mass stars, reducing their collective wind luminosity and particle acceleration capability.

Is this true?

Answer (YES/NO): NO